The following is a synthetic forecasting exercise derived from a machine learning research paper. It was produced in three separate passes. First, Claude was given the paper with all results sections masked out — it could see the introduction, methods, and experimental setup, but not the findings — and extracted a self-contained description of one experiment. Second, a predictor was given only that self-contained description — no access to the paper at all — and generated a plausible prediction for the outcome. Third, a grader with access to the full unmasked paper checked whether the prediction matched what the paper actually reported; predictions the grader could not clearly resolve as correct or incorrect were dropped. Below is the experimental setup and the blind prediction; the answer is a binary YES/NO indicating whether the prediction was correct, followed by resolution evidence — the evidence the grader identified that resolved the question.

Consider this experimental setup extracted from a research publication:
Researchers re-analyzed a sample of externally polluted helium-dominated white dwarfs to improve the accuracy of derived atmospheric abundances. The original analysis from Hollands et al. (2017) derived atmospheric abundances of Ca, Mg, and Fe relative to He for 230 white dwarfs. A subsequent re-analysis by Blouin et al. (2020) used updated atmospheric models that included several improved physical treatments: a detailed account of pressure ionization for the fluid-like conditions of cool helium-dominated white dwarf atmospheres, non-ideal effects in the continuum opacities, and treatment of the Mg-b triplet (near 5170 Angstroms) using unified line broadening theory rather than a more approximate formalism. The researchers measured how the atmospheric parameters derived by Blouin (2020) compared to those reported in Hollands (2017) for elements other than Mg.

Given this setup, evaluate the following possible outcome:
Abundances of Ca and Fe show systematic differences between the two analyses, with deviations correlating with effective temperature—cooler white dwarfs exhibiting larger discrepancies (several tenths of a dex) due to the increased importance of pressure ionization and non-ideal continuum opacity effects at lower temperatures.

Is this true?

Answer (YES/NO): NO